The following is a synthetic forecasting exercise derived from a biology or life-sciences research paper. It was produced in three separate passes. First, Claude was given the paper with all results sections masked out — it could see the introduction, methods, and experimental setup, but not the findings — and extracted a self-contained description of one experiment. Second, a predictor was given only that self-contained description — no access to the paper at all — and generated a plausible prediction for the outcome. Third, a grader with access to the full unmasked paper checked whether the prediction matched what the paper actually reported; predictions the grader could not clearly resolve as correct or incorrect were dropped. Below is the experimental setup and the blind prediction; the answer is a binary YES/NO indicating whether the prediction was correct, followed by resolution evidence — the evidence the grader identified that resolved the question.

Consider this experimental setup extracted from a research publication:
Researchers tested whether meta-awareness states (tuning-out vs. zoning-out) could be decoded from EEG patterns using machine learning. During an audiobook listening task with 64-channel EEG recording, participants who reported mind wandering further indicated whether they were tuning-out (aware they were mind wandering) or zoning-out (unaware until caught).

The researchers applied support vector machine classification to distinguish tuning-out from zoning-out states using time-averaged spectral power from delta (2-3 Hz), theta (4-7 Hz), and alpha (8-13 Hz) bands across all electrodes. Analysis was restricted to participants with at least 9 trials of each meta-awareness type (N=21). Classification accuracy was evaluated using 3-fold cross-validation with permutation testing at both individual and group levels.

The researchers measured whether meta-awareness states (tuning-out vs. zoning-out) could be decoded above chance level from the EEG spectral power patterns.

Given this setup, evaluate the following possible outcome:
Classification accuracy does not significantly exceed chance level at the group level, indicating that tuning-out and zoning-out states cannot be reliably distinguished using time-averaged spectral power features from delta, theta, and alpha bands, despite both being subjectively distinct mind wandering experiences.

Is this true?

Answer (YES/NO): NO